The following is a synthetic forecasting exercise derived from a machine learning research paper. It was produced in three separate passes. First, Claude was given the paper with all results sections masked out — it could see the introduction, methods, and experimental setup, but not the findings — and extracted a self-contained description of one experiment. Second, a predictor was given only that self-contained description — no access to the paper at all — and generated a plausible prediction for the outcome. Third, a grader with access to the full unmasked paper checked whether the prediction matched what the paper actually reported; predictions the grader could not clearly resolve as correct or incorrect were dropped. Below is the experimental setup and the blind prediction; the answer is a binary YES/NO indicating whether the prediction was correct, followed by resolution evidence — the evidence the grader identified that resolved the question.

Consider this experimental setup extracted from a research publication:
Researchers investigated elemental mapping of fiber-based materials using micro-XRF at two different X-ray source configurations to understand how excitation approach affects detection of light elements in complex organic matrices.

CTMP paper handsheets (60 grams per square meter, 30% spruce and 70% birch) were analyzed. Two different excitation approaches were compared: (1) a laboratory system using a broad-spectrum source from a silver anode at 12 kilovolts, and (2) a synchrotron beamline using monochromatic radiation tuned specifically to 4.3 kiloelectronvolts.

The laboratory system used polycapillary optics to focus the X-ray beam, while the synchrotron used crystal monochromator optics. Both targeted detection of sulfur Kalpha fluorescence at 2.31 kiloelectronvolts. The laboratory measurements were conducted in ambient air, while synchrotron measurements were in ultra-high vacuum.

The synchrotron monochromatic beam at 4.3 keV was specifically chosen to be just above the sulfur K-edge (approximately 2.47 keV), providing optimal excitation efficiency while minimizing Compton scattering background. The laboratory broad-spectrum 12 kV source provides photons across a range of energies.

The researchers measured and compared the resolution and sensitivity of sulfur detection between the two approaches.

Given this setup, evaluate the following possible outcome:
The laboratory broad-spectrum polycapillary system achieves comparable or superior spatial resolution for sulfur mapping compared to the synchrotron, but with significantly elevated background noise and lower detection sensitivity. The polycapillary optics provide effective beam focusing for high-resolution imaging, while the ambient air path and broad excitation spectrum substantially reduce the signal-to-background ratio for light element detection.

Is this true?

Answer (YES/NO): NO